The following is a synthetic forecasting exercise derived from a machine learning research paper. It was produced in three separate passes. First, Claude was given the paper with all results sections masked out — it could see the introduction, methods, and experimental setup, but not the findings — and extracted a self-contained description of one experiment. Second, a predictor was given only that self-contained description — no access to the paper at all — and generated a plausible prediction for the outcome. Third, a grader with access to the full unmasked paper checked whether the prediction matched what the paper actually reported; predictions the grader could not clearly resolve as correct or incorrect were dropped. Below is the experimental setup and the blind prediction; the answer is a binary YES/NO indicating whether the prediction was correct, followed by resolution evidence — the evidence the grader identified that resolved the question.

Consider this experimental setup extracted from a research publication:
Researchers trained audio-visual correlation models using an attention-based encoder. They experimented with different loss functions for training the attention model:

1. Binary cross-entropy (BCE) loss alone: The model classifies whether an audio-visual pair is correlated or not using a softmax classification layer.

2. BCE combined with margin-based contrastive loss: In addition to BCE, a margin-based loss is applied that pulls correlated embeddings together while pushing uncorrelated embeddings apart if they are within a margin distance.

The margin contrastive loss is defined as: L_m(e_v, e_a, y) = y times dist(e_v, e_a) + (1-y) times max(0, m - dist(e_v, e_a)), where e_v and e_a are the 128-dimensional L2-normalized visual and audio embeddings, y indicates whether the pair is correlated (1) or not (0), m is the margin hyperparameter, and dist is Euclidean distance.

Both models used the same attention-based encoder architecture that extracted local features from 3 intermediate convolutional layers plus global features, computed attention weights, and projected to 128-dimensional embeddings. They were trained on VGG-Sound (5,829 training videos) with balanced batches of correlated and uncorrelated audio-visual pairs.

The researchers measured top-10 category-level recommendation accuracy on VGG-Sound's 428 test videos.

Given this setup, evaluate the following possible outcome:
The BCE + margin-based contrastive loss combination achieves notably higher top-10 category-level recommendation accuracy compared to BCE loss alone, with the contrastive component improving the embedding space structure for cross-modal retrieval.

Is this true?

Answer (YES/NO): YES